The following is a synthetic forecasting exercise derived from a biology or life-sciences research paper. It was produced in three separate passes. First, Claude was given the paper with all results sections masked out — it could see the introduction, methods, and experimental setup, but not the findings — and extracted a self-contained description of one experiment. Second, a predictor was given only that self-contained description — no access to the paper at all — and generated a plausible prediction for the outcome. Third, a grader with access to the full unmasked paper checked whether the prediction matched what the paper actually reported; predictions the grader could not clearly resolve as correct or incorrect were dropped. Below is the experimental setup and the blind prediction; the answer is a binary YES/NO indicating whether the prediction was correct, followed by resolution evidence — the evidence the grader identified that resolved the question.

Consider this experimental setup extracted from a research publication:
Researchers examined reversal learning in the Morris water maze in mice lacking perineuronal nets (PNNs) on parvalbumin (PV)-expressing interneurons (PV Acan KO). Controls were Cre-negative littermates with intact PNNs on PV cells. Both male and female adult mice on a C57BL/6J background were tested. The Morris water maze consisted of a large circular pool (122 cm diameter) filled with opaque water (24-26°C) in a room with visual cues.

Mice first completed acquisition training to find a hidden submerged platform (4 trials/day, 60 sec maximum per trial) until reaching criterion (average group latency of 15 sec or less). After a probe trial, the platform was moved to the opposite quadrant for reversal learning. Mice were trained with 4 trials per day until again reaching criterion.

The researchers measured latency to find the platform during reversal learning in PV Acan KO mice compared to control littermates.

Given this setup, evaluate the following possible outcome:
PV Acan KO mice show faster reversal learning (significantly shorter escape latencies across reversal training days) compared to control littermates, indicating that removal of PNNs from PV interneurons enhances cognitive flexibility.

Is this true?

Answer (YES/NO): NO